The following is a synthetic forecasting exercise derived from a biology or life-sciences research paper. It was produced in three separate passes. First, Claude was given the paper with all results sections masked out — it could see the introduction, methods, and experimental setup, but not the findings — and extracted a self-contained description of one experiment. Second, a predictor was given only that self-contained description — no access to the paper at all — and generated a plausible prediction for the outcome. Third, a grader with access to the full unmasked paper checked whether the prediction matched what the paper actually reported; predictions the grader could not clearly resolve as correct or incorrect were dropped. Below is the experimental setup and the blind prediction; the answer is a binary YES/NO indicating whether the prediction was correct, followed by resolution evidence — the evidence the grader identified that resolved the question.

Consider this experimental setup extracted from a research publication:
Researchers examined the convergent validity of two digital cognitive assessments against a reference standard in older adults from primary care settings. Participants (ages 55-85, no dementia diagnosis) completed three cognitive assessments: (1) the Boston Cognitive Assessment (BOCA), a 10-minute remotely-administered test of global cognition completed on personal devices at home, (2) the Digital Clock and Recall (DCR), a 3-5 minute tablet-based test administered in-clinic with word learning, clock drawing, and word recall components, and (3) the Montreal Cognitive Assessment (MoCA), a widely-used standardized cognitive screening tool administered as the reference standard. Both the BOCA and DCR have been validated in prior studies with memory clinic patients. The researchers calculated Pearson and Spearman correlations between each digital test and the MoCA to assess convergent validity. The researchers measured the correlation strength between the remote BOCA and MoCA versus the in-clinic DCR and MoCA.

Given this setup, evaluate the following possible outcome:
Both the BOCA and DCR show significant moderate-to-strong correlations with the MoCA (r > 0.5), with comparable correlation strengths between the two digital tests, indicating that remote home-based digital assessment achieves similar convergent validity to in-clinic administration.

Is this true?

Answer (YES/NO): YES